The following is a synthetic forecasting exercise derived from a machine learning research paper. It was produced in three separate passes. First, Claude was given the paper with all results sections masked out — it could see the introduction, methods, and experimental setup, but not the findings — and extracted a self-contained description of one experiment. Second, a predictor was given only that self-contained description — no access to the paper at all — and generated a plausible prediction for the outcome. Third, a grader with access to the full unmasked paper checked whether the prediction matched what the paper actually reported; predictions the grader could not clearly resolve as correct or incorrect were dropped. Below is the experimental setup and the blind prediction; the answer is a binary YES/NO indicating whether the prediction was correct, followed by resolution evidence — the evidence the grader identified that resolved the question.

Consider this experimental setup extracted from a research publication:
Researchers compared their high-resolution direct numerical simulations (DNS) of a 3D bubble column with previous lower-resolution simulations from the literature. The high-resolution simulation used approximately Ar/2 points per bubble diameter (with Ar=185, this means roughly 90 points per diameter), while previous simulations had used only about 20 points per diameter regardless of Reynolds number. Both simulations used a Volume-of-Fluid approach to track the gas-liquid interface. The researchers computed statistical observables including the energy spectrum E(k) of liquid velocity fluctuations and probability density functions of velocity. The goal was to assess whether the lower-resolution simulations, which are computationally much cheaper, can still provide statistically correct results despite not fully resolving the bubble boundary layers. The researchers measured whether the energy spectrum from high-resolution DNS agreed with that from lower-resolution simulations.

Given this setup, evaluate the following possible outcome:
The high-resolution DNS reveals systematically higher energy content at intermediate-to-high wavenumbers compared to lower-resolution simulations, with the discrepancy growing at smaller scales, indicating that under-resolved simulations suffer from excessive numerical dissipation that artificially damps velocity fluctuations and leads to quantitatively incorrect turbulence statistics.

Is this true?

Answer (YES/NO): NO